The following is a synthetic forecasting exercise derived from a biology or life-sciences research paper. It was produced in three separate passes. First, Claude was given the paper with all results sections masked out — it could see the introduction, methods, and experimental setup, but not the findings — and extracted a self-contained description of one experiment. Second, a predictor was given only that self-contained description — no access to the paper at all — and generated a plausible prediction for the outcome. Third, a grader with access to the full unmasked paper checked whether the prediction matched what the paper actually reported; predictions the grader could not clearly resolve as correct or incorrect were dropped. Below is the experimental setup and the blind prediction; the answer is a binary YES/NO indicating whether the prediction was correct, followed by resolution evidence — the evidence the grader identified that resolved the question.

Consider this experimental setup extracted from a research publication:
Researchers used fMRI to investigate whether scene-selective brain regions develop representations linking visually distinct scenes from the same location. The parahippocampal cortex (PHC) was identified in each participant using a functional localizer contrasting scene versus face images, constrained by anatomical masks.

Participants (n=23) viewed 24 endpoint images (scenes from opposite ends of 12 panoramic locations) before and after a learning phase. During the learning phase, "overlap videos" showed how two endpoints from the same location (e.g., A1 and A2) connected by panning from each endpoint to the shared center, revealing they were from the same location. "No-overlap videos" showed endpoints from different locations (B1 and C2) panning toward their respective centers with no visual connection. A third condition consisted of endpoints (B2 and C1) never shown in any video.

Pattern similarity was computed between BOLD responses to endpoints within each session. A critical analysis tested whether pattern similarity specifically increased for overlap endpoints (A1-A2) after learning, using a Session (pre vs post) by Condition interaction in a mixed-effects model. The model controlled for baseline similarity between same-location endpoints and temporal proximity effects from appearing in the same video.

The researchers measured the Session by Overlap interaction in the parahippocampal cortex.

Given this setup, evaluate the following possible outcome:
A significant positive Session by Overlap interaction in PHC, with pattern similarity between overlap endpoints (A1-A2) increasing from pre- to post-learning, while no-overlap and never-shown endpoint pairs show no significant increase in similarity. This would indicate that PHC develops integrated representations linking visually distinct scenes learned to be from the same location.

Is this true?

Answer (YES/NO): YES